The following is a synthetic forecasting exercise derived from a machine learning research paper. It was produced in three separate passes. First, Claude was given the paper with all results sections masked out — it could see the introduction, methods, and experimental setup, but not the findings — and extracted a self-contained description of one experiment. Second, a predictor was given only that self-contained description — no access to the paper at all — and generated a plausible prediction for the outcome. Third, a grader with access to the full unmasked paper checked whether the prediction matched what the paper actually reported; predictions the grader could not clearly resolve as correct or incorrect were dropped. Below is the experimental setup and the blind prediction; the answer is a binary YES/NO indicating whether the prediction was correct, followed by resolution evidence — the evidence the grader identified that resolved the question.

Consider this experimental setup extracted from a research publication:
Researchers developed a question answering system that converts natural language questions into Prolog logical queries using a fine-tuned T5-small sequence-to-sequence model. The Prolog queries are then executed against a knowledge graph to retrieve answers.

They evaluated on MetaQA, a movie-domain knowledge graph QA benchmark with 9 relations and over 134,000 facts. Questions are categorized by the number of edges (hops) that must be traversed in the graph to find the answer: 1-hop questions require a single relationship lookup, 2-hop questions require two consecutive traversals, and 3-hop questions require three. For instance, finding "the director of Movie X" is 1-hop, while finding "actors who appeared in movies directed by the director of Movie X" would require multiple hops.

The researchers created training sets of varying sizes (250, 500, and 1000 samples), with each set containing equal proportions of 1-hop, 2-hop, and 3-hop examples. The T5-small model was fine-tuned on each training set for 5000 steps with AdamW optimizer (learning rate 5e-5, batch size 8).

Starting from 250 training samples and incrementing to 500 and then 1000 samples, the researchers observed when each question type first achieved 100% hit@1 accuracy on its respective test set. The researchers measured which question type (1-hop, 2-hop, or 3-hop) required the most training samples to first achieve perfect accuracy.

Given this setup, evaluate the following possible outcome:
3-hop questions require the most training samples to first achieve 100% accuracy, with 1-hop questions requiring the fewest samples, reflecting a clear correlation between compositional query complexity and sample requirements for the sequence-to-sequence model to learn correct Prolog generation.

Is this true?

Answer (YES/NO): NO